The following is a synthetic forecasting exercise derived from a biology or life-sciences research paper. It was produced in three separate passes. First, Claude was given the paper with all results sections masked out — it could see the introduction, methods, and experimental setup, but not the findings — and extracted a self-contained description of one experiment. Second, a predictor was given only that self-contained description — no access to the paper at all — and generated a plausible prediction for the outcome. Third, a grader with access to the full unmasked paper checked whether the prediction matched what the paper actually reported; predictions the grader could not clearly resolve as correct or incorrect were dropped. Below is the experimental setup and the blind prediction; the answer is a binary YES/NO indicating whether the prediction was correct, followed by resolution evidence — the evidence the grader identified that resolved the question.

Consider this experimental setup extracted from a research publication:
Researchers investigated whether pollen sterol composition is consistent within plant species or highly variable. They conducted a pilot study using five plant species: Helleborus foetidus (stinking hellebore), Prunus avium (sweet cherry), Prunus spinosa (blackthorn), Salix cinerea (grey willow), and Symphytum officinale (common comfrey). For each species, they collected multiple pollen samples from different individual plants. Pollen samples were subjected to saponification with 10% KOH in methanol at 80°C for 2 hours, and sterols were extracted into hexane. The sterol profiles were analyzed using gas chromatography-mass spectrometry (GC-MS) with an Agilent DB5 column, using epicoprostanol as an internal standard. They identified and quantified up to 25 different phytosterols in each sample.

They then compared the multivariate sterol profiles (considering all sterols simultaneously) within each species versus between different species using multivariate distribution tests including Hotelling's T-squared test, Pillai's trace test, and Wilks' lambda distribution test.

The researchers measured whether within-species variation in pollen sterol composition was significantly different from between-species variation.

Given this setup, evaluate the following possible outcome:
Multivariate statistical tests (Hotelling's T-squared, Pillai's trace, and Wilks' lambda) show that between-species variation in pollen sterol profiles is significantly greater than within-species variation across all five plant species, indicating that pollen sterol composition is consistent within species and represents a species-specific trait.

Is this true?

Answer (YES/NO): YES